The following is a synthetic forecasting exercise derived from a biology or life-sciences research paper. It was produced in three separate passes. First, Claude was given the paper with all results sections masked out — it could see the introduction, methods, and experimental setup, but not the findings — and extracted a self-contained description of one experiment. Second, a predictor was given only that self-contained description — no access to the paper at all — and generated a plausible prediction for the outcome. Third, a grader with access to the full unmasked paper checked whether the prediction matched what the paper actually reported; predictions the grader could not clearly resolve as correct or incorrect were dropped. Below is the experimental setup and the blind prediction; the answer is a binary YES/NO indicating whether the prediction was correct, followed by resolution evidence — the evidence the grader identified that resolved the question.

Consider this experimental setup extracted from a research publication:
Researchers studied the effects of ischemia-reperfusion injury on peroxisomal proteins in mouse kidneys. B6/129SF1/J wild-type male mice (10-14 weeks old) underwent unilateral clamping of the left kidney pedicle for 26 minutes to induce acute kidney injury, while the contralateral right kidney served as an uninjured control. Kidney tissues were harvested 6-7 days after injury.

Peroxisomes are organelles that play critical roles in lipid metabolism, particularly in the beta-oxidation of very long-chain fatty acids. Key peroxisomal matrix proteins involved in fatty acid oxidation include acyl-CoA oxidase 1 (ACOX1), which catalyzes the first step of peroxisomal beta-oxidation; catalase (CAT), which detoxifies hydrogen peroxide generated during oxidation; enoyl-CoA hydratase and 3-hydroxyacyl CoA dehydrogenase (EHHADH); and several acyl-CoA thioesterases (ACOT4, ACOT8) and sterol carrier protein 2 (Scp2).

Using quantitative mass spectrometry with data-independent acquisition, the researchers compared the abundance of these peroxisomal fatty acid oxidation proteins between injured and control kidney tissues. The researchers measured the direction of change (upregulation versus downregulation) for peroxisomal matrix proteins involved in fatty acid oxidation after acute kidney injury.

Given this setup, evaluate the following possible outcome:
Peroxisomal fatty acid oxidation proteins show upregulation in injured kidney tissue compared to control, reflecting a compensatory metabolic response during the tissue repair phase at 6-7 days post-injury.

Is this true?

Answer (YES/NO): NO